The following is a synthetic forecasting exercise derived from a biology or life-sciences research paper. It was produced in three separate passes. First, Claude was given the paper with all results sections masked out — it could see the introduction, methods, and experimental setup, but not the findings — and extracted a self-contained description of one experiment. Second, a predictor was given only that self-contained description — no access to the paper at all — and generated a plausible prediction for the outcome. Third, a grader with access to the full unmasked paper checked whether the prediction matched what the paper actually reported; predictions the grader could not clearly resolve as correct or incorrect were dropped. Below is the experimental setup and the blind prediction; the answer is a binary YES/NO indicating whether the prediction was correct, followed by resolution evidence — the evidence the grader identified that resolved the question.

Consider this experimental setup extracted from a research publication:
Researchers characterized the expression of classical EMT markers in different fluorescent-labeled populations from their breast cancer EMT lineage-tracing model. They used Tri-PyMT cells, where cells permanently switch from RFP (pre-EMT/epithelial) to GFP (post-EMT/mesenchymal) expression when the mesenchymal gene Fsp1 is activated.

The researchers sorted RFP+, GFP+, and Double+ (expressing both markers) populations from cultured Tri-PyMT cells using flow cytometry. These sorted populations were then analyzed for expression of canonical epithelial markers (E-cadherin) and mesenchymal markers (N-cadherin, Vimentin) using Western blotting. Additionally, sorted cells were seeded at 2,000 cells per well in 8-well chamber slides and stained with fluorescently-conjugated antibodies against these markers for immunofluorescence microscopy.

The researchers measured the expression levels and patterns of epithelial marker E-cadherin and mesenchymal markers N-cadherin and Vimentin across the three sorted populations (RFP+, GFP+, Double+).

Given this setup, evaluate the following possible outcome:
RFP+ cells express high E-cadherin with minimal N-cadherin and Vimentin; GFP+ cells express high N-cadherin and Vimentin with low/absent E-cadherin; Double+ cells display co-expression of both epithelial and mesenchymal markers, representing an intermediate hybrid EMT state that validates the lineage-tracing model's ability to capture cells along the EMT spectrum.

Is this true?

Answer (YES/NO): YES